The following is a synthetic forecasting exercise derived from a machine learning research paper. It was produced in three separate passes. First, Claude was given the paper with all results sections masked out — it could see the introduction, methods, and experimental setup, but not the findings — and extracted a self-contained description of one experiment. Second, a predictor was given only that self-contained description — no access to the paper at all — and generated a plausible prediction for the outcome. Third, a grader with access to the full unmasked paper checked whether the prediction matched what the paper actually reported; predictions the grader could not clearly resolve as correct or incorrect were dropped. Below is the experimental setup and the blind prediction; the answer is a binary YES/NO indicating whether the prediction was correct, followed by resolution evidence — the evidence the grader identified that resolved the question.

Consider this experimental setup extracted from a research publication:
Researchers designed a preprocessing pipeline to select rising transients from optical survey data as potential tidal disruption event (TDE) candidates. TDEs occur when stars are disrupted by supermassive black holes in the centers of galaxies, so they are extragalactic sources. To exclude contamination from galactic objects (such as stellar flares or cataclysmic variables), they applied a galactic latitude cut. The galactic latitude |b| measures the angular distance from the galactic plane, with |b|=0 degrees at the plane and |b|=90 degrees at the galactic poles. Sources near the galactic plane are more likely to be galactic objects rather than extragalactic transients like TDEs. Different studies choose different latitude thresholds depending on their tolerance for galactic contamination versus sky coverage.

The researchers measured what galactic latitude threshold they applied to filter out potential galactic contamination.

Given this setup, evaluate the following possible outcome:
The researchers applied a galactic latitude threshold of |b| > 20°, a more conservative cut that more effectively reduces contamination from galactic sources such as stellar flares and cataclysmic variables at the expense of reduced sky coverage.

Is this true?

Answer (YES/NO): YES